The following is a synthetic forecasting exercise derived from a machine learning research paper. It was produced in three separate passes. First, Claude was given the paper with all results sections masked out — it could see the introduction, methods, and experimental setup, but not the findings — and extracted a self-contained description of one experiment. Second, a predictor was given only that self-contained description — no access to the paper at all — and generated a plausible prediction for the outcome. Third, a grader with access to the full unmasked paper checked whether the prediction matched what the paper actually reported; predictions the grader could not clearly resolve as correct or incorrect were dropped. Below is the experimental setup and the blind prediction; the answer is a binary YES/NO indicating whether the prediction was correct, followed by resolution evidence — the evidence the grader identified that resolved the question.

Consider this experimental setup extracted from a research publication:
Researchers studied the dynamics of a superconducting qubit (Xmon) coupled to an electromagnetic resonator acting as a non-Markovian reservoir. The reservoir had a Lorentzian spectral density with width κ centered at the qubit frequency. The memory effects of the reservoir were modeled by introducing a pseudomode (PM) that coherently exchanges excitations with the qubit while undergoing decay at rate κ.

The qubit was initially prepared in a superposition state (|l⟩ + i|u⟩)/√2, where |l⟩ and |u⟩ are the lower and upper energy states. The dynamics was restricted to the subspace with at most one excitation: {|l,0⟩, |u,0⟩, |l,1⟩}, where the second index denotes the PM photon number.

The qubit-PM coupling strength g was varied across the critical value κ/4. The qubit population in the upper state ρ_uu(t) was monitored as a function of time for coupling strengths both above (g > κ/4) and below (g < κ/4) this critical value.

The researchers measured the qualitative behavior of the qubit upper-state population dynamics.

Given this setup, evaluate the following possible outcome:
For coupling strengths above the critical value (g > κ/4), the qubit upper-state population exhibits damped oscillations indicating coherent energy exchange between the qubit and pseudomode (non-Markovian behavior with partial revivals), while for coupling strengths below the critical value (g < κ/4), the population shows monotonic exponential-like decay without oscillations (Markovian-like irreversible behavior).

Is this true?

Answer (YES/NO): YES